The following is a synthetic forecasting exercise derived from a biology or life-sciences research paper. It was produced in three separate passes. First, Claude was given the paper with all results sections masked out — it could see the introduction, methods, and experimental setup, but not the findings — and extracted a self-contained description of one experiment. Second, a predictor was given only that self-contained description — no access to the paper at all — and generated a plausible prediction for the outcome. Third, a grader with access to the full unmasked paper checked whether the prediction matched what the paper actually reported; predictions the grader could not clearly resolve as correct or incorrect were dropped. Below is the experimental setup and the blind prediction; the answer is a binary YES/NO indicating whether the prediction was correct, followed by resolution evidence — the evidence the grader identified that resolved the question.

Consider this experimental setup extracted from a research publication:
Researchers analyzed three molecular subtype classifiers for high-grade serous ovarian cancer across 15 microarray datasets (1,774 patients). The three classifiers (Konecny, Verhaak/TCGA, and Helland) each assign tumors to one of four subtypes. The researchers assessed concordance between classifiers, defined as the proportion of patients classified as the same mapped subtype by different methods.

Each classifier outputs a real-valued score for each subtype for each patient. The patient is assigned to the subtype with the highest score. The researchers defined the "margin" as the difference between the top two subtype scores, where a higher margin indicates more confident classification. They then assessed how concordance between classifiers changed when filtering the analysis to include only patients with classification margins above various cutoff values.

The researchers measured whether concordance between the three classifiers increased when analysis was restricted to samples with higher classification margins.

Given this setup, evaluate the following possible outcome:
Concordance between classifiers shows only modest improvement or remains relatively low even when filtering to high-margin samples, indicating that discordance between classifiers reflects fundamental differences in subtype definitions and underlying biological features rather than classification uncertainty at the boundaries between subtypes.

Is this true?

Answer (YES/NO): NO